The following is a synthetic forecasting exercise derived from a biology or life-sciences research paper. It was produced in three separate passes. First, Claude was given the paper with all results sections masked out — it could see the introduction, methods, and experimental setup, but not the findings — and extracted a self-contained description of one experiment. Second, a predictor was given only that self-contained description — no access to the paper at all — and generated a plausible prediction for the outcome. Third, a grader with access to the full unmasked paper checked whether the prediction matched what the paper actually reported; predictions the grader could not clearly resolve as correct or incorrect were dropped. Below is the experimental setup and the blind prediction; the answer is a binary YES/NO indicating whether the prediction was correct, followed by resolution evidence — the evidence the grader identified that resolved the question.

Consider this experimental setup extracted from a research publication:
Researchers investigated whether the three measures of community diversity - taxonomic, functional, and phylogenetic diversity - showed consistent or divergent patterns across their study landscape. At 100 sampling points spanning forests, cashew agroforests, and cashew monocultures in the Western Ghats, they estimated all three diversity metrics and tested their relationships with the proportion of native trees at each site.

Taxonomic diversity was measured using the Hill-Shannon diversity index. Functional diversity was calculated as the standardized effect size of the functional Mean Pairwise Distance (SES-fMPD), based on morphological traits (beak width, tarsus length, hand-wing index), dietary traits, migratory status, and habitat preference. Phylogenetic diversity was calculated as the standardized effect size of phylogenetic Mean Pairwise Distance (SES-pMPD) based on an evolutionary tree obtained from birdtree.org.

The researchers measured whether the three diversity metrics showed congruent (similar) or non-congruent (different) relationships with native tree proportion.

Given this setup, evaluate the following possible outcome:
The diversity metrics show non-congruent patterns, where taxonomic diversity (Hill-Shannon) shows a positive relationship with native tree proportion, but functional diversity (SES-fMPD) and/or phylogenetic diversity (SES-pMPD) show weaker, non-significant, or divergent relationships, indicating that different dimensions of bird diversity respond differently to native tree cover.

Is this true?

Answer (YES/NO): YES